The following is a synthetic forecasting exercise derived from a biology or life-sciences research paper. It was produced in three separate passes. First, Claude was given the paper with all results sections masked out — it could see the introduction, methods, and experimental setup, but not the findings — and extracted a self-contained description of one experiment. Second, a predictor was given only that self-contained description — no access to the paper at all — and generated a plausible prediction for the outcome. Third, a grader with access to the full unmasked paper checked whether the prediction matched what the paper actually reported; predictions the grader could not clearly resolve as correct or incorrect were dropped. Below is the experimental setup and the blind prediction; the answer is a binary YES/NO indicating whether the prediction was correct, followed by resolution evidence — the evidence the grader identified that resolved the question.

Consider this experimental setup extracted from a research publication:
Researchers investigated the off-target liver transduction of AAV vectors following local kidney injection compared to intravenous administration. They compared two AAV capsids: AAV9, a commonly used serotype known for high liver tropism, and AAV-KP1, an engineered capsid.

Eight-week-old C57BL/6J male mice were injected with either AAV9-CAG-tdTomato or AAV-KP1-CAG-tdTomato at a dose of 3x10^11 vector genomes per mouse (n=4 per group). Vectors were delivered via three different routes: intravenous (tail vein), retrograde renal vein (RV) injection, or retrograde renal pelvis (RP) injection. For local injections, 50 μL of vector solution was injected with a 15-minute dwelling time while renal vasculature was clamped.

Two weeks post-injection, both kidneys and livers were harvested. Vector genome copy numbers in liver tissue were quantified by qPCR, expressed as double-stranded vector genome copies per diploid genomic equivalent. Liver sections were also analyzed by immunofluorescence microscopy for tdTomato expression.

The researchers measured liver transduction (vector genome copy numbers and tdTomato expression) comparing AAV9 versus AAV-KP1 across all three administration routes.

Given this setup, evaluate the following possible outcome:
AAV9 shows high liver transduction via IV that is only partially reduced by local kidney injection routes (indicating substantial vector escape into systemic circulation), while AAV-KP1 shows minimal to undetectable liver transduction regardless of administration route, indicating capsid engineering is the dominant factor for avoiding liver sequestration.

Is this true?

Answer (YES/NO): NO